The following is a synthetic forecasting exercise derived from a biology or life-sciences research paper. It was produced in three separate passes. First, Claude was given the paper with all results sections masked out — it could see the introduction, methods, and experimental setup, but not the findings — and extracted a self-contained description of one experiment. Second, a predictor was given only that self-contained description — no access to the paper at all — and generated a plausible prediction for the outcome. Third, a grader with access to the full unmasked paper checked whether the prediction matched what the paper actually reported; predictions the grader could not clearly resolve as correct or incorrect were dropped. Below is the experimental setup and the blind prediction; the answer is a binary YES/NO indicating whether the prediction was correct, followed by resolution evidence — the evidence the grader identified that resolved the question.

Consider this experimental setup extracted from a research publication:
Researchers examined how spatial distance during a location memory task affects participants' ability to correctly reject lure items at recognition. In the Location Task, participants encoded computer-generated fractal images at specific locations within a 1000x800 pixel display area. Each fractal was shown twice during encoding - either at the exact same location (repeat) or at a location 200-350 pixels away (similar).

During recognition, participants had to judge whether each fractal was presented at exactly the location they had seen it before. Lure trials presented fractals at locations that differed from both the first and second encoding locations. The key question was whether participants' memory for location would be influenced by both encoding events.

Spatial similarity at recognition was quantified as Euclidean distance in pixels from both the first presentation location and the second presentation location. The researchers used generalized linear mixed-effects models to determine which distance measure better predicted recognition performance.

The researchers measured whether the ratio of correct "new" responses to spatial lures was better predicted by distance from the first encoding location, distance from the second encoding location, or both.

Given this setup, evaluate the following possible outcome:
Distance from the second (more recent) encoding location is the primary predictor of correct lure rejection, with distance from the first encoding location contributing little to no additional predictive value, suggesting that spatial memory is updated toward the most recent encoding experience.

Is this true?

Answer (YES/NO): NO